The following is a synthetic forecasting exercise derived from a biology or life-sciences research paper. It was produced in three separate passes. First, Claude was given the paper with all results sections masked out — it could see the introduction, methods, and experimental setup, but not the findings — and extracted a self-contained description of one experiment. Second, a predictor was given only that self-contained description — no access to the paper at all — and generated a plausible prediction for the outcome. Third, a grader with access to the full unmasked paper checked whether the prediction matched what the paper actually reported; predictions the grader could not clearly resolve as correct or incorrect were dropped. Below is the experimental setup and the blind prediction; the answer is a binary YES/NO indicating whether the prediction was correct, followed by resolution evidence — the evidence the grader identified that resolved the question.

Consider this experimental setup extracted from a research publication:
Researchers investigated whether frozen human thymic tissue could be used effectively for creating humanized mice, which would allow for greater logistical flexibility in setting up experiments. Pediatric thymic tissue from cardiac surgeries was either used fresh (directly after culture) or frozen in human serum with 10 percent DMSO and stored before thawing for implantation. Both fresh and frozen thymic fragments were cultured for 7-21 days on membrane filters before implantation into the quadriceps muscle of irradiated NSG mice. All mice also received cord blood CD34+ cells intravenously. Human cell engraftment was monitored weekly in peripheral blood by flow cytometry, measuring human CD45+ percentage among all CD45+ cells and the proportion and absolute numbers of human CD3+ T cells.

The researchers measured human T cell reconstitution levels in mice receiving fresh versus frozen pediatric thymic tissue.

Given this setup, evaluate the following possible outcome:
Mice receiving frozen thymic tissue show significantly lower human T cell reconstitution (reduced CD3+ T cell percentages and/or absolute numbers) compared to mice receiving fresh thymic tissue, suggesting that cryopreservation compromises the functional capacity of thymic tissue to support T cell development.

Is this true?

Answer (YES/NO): NO